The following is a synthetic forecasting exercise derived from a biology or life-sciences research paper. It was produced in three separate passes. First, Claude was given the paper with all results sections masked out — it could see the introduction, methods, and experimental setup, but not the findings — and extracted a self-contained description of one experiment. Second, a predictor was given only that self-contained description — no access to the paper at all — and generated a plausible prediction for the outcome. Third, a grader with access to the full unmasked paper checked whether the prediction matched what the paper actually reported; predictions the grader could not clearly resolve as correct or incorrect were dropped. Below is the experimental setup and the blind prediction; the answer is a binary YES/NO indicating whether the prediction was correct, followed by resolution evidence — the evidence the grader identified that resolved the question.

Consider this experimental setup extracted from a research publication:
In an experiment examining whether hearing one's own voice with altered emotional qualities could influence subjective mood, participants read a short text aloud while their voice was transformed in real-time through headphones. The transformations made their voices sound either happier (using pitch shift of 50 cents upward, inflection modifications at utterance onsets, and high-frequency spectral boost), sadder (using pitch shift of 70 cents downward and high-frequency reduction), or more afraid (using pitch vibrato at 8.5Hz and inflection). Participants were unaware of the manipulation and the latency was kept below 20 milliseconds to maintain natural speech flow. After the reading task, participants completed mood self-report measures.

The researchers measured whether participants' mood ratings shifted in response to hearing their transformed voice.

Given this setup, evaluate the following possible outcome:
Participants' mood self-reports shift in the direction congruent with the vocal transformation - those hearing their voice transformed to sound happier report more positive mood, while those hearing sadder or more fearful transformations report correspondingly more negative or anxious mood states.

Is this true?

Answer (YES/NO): NO